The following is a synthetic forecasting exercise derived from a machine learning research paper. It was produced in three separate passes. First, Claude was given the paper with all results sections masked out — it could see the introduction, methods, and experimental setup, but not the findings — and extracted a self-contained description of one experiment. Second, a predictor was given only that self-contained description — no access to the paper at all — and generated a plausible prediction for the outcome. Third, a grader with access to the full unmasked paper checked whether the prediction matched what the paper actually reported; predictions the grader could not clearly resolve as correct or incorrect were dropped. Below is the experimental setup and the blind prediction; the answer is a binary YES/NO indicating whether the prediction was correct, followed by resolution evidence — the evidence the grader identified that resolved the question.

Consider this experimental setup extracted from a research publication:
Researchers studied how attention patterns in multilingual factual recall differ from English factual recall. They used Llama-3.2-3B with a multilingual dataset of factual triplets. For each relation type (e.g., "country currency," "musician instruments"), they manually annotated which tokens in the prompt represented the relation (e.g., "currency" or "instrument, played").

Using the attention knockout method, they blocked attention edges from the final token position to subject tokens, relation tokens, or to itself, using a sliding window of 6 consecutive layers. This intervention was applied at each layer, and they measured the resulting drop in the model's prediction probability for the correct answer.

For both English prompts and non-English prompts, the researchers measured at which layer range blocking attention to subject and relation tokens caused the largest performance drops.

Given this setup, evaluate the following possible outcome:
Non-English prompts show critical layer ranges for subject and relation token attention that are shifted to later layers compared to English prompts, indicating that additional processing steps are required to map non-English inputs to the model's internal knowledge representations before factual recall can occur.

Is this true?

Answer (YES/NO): NO